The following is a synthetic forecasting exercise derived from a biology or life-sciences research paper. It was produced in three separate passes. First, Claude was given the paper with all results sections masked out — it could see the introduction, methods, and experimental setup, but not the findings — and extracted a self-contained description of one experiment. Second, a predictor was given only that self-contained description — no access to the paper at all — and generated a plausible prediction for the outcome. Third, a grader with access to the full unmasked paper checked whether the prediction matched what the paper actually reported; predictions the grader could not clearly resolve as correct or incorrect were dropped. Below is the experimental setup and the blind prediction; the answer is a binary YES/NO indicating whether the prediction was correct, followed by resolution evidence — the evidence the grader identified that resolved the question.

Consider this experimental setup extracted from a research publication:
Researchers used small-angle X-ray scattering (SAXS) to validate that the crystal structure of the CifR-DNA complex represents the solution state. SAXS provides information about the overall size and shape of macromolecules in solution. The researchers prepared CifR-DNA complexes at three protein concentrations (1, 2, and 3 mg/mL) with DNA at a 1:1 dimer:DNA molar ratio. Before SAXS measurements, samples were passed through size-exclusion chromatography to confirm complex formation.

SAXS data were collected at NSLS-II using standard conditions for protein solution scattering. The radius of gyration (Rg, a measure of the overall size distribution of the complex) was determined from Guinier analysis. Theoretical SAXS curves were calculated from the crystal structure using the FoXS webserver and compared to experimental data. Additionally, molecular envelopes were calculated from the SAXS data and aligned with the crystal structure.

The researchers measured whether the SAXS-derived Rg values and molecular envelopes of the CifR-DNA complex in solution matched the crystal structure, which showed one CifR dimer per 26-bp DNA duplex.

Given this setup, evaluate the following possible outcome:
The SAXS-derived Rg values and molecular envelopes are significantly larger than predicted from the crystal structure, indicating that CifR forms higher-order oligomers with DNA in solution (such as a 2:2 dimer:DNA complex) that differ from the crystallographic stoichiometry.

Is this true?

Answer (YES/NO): NO